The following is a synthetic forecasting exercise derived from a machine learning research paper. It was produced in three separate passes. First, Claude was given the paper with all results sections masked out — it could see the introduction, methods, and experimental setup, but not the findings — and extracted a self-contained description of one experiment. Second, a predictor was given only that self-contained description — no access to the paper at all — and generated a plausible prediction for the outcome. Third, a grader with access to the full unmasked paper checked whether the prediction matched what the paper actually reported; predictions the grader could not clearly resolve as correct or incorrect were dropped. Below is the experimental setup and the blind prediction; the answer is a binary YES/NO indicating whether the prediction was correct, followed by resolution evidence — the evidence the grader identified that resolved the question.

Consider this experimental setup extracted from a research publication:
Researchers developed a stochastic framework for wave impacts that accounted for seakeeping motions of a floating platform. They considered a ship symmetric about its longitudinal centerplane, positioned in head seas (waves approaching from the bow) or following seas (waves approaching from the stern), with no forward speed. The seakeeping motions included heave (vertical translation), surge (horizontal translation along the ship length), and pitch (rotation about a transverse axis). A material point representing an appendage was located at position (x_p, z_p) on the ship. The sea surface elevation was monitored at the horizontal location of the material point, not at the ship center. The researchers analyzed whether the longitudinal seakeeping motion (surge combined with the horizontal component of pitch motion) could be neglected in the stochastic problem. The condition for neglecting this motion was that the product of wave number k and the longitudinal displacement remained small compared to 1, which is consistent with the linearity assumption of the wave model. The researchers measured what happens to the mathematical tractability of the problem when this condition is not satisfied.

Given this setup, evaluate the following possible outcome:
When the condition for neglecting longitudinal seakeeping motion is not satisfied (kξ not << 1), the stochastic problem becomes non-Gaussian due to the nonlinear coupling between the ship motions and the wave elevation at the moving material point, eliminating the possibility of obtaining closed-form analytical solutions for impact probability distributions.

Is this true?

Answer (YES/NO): NO